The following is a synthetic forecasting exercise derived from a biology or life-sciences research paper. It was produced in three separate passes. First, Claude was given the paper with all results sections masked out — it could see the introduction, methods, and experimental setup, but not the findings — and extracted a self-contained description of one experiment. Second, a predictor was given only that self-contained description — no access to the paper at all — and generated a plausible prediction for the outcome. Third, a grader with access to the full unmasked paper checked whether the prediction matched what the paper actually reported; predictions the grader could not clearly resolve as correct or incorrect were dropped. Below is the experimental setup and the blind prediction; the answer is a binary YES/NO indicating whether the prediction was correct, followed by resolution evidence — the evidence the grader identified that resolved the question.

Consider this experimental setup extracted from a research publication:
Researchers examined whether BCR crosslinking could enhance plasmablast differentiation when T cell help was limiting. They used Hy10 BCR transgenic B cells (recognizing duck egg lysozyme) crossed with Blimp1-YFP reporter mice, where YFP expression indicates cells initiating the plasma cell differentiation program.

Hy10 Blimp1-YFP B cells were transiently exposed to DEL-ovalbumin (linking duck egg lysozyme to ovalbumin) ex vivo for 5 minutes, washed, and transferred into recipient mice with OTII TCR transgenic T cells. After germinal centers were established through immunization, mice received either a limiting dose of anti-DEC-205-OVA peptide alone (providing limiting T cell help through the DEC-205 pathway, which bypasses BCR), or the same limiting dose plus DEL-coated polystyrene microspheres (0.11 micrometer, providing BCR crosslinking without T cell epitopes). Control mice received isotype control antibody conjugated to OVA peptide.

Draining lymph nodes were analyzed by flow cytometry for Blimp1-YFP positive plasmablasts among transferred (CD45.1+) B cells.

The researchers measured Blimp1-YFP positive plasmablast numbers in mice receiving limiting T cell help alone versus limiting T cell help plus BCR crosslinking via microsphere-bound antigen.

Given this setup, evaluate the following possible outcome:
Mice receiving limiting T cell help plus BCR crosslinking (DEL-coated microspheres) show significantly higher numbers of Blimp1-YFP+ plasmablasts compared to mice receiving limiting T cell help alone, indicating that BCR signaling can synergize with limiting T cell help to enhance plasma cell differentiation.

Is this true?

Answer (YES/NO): YES